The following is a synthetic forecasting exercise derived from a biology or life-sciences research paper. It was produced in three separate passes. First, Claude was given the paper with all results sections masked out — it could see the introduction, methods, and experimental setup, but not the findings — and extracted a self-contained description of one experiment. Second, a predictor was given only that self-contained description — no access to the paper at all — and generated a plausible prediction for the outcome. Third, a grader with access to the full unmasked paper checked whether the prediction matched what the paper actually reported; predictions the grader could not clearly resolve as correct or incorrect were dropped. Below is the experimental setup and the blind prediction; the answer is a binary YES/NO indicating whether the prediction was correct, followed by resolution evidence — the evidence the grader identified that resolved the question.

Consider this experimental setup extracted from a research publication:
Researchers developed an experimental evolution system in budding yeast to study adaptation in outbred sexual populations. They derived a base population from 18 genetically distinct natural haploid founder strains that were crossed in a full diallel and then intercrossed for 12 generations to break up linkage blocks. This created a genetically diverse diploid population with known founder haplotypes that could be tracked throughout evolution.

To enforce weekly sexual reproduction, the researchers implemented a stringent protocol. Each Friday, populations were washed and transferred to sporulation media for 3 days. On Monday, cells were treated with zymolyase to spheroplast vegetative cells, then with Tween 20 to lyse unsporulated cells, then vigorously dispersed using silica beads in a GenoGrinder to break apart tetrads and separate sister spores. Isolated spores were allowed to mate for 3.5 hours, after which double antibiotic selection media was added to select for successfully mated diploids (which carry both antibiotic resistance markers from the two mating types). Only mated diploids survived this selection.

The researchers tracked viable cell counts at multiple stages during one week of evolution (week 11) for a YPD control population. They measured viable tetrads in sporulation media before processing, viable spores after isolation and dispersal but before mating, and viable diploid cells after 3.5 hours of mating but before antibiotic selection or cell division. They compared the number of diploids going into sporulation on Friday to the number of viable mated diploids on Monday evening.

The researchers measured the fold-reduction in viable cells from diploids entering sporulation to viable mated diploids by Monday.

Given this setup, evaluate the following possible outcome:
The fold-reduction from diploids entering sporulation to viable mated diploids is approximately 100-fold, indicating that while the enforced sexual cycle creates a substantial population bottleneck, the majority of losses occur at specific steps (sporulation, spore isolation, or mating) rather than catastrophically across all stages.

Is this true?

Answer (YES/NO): NO